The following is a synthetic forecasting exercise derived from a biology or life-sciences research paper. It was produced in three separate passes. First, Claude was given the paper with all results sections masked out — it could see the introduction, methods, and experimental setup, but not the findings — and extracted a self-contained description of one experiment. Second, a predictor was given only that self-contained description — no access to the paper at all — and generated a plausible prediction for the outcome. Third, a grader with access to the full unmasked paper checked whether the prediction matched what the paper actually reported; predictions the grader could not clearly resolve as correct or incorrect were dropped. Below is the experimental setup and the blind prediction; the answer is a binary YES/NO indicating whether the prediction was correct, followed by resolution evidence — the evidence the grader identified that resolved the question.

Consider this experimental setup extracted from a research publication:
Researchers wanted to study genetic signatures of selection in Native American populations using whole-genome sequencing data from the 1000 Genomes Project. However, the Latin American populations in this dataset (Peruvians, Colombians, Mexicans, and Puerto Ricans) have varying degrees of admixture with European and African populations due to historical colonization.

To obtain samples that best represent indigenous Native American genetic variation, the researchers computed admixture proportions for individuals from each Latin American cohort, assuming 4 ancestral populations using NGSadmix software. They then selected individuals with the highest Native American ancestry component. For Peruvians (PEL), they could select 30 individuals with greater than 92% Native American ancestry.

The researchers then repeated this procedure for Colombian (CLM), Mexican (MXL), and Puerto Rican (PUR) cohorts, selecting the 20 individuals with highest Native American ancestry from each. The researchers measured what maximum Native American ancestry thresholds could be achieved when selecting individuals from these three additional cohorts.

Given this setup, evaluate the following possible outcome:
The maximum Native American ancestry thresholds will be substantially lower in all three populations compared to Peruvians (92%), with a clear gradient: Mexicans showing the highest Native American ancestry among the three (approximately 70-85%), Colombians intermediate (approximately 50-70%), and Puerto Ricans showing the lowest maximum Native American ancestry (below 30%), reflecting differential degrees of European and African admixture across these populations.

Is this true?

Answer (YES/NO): NO